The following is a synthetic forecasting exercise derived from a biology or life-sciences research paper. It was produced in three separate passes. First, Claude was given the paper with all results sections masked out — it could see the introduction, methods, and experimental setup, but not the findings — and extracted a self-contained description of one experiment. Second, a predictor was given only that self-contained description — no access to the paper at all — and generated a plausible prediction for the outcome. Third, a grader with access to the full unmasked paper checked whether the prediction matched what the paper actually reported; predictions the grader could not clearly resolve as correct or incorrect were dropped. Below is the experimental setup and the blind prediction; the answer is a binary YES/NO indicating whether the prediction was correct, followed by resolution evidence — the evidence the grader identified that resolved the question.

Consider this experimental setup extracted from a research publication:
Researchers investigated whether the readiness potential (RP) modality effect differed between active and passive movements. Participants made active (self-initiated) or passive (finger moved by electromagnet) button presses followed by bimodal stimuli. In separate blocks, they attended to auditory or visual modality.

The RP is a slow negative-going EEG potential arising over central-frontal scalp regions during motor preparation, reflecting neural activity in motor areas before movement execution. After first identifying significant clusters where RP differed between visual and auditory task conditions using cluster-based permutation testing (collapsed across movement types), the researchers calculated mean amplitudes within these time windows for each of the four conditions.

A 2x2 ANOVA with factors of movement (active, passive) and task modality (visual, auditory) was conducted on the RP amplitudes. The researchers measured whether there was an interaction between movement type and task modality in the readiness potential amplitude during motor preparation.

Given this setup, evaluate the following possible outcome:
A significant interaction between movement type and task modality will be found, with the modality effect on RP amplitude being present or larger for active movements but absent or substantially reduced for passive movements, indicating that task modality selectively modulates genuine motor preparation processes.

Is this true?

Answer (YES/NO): NO